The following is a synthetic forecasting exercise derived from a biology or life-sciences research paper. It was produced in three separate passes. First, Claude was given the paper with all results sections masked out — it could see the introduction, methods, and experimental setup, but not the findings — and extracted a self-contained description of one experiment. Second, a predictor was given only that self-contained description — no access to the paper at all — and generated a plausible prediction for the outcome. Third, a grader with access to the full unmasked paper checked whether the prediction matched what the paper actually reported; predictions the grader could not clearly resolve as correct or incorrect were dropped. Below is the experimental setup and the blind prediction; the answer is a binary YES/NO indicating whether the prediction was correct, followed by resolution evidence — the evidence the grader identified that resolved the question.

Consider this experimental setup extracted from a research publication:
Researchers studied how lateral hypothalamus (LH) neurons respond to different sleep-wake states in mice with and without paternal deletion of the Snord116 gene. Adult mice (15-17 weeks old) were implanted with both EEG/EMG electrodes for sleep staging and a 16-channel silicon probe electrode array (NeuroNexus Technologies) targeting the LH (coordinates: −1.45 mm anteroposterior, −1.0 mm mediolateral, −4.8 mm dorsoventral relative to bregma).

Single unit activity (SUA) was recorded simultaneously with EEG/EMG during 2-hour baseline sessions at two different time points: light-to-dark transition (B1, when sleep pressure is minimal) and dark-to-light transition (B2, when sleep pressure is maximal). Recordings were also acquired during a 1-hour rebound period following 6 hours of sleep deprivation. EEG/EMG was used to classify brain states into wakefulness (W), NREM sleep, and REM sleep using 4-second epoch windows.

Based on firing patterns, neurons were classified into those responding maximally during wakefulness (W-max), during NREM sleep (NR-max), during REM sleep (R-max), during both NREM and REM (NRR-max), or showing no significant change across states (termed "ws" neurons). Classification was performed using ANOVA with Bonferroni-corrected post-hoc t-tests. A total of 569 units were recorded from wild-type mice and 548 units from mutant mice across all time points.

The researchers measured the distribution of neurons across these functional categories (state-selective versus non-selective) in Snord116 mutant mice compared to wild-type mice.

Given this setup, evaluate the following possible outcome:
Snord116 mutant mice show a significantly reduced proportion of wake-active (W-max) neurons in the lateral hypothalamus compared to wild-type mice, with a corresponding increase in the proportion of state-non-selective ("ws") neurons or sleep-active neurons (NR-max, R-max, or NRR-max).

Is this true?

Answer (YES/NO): YES